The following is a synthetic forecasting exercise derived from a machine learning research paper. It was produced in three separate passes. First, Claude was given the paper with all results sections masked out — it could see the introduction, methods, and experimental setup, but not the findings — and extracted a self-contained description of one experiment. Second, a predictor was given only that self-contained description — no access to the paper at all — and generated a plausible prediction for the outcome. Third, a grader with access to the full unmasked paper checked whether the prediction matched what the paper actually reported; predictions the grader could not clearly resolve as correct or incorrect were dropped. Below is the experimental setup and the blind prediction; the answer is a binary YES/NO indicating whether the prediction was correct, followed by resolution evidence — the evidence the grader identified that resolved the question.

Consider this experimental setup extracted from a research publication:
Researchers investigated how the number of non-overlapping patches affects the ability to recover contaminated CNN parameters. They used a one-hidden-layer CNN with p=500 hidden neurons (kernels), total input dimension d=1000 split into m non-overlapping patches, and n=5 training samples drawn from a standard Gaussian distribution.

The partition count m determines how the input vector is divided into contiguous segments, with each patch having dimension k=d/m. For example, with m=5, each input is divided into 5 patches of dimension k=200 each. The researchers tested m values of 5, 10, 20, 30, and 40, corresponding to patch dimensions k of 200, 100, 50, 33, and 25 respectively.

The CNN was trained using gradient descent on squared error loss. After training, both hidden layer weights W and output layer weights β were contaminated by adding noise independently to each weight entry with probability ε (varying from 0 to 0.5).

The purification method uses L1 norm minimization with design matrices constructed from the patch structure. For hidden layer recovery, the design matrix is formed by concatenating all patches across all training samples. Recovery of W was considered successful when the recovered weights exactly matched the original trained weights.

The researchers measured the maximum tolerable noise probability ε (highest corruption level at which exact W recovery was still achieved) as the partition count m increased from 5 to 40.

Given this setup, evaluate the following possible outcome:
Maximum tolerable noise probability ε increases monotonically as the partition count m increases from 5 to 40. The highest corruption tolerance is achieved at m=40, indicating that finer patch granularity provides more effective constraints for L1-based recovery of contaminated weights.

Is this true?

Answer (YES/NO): NO